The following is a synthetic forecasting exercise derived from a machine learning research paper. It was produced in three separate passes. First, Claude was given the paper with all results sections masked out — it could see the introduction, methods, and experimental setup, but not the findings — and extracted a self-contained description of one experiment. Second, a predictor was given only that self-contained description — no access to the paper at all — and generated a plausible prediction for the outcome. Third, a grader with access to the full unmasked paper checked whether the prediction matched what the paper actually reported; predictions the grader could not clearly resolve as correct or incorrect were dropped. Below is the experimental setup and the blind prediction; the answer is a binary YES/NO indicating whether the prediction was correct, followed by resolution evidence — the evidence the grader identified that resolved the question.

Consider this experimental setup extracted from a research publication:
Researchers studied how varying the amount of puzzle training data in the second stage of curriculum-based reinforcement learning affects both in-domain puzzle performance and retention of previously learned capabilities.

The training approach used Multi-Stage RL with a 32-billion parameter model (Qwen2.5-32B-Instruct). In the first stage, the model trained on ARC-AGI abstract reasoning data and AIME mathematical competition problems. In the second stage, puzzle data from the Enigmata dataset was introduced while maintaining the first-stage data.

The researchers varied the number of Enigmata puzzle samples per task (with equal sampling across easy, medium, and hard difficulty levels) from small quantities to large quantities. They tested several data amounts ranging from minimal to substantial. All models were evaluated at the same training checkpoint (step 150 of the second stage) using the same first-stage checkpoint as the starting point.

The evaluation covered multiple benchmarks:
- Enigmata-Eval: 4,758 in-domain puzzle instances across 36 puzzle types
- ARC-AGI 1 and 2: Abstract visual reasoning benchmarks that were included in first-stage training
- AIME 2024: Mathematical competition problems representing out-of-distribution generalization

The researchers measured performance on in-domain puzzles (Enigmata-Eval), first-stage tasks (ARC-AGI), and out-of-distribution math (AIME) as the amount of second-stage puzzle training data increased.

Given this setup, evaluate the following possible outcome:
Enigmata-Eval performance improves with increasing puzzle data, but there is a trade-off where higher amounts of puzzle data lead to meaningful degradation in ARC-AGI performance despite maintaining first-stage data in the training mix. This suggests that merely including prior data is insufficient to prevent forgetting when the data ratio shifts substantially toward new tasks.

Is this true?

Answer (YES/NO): YES